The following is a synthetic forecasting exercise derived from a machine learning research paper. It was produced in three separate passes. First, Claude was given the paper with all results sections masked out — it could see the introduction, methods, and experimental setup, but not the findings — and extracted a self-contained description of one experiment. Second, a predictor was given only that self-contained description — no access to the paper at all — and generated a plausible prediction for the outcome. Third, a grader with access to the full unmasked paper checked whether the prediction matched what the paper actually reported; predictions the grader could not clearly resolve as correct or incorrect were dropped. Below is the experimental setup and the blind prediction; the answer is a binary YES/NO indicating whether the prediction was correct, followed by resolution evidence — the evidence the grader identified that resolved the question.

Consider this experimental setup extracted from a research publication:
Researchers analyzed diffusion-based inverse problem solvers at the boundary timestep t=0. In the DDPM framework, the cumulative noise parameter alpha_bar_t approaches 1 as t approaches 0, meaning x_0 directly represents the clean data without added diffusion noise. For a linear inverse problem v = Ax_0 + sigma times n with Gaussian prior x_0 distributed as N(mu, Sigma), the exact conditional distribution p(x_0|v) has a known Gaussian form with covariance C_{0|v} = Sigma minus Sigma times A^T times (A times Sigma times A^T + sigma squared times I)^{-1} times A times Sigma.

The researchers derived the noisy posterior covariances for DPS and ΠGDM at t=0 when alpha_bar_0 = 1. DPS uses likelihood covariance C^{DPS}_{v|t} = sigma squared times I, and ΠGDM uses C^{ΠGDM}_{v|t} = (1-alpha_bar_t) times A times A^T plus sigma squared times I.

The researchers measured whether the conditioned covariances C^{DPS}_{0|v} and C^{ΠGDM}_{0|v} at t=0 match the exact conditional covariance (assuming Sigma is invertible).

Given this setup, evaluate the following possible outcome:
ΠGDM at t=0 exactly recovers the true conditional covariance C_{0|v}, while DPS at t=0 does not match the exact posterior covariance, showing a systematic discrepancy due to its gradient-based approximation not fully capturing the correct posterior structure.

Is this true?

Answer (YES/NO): NO